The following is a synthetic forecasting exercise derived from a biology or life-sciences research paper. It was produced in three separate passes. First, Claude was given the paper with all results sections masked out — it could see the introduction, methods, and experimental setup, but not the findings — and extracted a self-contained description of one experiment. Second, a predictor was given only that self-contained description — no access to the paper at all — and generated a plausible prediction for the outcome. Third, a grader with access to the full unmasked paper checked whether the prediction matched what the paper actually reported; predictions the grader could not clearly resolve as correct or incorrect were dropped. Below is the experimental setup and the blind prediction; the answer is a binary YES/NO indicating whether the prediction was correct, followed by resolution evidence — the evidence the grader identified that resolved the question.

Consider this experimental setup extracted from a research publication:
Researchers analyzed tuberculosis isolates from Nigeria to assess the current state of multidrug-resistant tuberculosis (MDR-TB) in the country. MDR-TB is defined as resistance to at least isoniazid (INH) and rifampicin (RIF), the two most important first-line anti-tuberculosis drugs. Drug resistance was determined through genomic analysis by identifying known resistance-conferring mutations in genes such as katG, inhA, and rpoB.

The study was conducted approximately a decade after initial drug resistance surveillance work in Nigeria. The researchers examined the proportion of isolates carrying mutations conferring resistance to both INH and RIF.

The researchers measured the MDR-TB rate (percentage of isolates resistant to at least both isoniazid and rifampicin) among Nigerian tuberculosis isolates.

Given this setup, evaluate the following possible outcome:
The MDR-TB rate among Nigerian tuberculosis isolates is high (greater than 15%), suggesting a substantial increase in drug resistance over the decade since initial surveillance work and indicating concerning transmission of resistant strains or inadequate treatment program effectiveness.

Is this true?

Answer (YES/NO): YES